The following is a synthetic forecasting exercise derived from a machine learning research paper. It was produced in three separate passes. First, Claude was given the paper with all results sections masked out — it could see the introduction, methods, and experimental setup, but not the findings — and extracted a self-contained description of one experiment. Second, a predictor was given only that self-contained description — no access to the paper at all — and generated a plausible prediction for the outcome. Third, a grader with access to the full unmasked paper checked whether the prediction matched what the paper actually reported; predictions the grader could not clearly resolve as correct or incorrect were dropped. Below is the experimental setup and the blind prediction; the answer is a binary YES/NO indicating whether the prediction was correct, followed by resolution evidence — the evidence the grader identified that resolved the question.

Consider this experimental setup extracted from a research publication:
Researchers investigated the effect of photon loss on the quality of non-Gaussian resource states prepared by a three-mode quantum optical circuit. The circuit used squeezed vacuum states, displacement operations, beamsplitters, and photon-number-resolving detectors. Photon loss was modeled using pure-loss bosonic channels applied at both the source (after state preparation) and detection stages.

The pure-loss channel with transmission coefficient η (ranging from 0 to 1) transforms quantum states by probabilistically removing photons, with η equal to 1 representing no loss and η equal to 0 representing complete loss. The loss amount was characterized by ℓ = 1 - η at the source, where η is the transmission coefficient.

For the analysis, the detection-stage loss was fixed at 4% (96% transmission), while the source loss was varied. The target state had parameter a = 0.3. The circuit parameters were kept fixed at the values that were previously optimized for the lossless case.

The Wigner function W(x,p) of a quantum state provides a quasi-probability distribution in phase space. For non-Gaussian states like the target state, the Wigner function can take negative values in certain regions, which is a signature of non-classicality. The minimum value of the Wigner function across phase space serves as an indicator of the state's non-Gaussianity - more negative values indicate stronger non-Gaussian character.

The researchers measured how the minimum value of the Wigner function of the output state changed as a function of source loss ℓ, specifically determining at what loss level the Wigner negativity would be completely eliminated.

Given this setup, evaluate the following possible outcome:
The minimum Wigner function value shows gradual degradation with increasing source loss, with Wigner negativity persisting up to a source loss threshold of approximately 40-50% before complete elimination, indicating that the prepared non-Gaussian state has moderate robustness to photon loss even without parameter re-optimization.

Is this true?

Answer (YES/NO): YES